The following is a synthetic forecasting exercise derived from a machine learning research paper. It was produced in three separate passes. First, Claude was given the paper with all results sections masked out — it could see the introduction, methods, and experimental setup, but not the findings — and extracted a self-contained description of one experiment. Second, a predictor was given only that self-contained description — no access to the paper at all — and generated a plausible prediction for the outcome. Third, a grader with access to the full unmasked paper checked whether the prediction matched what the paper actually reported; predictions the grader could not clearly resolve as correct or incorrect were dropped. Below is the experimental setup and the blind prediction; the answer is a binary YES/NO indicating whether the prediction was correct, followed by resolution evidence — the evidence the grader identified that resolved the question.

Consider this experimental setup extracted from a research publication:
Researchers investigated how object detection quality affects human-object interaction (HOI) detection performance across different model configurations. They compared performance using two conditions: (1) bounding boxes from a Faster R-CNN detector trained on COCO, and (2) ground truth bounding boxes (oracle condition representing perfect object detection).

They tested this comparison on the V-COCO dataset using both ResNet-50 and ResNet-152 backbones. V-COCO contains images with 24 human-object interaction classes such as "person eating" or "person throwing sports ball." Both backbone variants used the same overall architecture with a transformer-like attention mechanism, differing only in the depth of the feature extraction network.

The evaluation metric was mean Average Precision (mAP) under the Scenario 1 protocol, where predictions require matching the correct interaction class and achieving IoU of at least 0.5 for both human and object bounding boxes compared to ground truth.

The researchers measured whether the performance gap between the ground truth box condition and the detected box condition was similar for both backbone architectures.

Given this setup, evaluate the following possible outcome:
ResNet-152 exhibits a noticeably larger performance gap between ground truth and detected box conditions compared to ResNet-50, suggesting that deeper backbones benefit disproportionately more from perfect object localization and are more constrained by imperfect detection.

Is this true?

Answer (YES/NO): NO